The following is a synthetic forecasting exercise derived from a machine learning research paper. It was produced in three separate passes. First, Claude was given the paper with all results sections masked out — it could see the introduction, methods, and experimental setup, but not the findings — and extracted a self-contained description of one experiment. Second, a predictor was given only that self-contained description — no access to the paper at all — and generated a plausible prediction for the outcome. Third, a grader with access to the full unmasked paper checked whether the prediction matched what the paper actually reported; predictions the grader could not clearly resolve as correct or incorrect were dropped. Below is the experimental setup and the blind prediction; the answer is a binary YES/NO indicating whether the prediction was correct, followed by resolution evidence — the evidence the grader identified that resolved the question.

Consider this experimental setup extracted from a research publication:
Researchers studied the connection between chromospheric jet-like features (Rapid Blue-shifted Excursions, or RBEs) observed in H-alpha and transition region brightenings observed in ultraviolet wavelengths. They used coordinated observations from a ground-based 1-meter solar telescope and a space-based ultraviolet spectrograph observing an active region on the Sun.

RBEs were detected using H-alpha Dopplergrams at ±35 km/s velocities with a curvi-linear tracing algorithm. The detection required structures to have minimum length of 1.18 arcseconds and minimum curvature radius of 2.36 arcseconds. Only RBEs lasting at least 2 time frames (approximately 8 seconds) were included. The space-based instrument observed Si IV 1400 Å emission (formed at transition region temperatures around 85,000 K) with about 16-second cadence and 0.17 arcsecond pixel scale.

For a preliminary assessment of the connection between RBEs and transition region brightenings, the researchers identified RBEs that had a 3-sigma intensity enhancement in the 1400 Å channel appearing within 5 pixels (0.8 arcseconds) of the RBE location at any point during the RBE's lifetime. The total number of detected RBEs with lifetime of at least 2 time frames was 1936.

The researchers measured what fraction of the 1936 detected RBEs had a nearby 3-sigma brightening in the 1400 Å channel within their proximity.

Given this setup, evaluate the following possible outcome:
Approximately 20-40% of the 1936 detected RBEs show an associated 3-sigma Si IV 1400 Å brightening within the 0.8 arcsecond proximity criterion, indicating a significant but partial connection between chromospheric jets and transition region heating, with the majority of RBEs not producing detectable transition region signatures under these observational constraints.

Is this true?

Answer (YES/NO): YES